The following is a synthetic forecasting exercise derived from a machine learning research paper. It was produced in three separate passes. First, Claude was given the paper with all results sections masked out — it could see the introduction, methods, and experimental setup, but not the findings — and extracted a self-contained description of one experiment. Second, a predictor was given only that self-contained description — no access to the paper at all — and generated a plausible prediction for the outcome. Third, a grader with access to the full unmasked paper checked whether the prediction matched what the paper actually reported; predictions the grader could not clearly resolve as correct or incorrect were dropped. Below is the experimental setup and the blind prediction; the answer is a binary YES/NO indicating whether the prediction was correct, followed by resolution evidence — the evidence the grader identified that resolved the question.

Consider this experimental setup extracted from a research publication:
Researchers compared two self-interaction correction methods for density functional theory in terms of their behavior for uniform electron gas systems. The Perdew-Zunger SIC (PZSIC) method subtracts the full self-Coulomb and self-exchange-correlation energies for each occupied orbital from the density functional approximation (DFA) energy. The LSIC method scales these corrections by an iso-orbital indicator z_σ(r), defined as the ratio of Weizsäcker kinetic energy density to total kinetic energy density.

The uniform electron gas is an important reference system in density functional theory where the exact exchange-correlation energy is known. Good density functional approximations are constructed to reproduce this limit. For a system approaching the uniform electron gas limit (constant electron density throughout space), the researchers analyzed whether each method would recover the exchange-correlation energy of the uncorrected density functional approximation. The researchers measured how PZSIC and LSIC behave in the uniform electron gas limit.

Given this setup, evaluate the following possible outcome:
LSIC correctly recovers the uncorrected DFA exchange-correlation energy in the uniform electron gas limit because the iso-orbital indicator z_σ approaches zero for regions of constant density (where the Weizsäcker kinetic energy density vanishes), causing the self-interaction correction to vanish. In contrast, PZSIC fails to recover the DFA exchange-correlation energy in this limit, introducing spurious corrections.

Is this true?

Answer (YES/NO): YES